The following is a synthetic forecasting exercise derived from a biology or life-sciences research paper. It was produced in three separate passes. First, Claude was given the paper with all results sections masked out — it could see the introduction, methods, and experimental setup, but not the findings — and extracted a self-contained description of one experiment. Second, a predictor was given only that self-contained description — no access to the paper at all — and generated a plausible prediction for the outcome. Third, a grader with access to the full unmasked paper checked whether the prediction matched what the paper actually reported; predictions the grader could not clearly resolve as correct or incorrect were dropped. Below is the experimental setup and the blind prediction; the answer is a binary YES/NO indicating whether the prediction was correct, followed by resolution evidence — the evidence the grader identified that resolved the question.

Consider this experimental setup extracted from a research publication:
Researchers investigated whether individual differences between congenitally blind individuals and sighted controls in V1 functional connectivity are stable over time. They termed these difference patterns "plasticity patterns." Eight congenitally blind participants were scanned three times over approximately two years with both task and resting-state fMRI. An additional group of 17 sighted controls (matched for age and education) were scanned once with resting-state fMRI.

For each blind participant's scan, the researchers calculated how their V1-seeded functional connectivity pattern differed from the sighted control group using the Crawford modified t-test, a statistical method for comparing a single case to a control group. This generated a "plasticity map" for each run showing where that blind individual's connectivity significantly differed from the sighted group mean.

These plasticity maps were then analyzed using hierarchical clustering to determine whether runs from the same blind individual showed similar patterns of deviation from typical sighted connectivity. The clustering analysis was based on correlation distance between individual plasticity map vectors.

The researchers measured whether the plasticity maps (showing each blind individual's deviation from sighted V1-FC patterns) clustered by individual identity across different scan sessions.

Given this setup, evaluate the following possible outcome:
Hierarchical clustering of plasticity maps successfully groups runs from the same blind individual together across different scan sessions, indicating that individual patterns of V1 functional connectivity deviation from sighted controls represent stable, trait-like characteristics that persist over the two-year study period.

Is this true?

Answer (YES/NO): YES